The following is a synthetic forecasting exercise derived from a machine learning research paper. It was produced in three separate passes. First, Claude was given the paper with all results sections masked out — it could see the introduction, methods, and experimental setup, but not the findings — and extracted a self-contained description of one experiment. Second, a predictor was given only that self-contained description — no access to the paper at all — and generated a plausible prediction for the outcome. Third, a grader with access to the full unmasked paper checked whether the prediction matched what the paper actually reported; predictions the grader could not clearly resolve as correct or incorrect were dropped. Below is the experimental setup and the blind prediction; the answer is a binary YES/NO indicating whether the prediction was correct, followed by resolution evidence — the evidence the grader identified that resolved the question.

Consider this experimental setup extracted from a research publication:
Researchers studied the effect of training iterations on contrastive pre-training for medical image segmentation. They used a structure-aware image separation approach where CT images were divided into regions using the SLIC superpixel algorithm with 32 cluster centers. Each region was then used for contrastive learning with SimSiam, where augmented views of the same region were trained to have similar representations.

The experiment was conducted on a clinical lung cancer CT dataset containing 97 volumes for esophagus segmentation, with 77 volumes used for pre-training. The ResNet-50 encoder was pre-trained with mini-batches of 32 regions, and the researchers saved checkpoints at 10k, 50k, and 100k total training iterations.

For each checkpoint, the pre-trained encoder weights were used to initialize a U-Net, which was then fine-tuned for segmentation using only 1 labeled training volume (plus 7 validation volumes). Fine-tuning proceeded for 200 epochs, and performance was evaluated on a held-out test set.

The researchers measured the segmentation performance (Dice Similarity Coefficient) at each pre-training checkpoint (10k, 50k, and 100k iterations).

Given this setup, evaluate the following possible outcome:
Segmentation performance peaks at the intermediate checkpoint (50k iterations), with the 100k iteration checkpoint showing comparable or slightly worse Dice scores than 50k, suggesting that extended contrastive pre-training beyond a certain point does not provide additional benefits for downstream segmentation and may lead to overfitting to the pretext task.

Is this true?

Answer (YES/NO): NO